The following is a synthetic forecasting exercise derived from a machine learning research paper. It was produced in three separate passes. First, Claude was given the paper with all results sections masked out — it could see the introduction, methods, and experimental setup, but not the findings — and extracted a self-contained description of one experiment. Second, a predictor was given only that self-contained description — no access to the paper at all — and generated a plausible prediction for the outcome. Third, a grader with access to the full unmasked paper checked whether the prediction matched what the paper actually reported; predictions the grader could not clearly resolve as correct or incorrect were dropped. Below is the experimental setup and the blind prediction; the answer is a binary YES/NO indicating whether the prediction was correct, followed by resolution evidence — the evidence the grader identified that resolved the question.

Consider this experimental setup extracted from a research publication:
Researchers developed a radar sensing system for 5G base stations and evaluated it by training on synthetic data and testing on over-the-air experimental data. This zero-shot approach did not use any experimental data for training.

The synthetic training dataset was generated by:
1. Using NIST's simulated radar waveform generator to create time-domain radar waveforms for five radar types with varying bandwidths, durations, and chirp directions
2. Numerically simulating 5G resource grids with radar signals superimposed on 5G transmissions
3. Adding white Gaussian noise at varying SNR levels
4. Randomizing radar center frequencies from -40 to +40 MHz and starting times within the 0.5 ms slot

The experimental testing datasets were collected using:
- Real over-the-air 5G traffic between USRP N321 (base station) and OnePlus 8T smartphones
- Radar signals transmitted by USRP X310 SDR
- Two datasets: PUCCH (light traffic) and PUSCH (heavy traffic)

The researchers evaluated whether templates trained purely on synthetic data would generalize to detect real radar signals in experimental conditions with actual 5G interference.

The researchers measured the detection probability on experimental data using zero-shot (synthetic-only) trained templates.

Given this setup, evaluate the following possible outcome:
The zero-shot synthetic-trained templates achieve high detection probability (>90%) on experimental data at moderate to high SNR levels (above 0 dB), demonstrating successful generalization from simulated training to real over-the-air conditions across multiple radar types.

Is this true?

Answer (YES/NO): NO